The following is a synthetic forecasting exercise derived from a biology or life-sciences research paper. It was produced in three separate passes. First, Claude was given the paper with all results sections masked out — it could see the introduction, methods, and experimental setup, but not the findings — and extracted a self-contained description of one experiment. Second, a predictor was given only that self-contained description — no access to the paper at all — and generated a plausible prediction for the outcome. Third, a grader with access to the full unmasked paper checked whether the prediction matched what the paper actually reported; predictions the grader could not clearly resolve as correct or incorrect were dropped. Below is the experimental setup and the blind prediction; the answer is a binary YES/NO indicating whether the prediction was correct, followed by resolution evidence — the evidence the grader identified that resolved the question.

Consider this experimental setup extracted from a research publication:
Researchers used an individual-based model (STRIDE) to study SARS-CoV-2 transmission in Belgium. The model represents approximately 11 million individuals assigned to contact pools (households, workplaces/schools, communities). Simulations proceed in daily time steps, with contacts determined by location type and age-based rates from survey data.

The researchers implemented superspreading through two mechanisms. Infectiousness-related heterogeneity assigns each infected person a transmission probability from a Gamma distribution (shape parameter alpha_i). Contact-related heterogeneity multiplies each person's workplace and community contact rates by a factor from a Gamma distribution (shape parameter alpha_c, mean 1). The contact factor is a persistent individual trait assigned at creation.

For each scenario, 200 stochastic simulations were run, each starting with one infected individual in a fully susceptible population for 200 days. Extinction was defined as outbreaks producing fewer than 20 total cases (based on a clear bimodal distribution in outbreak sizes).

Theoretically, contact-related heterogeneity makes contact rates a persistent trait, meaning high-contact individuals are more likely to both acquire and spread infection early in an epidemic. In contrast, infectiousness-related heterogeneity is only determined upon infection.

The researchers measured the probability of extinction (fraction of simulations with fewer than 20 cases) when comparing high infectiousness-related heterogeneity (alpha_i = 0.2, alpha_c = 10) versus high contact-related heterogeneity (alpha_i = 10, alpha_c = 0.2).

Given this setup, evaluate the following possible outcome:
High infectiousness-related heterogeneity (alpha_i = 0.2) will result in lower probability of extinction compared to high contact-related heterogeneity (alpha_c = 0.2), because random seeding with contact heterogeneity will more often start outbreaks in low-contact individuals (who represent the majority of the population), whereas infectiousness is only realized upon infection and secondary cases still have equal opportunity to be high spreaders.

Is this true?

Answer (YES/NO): NO